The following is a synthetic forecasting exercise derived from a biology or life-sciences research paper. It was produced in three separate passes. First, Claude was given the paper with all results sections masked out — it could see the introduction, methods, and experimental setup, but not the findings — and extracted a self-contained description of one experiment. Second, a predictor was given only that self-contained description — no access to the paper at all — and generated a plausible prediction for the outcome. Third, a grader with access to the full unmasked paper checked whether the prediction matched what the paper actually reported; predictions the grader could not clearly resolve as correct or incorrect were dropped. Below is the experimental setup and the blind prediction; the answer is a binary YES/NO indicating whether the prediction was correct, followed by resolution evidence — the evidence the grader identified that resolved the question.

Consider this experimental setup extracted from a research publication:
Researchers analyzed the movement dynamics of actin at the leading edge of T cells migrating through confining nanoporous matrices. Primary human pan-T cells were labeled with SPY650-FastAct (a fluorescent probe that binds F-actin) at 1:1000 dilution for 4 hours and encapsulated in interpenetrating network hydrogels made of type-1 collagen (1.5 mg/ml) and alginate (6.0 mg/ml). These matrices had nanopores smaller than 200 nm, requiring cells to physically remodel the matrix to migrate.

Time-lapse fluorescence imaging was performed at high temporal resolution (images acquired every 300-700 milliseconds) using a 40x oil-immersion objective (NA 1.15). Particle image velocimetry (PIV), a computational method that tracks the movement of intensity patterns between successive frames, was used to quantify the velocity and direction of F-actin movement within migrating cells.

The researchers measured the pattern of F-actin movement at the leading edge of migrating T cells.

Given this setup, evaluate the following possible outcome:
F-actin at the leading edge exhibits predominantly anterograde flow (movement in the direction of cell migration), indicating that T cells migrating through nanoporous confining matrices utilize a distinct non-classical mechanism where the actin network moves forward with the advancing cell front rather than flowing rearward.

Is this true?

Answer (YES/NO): NO